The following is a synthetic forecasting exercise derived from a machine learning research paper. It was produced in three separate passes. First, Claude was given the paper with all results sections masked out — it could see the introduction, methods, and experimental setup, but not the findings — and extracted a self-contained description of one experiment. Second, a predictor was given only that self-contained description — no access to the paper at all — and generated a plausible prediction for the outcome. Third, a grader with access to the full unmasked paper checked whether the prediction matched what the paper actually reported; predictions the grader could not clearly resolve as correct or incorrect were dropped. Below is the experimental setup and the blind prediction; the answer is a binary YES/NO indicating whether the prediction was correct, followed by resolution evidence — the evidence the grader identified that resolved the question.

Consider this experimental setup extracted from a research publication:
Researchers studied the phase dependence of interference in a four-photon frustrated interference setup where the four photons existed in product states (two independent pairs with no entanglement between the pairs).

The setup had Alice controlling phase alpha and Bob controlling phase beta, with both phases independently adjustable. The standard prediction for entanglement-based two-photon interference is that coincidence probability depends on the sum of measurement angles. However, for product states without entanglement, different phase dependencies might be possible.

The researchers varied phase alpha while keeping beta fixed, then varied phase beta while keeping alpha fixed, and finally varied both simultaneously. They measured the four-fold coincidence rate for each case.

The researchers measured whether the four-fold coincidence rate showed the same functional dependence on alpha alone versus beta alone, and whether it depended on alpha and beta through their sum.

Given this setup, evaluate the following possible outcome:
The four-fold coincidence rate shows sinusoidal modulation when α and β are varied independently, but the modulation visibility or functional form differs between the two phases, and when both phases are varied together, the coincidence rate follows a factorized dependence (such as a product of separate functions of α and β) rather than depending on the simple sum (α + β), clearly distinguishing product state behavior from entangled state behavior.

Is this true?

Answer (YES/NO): NO